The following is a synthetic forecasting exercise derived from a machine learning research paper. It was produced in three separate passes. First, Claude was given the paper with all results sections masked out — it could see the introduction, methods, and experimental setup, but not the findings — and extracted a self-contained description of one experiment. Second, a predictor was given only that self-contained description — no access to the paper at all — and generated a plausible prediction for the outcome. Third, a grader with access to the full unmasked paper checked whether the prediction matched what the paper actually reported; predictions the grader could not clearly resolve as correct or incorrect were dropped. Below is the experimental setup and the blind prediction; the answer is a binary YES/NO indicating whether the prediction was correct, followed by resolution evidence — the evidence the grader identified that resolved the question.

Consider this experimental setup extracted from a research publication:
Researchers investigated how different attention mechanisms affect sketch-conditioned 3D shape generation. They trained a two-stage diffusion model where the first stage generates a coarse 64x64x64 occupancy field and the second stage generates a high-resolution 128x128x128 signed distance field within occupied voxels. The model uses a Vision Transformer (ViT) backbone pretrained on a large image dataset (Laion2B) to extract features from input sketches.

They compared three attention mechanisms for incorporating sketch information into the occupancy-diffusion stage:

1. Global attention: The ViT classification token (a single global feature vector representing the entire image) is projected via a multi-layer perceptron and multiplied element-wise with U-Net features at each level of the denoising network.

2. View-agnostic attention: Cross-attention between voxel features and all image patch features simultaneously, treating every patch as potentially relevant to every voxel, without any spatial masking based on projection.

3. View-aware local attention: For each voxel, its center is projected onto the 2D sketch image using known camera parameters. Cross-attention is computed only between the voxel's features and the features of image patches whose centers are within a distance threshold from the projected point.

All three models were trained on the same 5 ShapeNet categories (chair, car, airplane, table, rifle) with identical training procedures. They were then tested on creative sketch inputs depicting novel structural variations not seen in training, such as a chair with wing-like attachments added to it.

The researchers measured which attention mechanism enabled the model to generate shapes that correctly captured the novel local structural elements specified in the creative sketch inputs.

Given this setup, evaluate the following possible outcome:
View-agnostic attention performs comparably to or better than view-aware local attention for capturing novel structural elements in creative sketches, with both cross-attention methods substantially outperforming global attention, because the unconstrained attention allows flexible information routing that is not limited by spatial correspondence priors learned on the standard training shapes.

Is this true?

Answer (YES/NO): NO